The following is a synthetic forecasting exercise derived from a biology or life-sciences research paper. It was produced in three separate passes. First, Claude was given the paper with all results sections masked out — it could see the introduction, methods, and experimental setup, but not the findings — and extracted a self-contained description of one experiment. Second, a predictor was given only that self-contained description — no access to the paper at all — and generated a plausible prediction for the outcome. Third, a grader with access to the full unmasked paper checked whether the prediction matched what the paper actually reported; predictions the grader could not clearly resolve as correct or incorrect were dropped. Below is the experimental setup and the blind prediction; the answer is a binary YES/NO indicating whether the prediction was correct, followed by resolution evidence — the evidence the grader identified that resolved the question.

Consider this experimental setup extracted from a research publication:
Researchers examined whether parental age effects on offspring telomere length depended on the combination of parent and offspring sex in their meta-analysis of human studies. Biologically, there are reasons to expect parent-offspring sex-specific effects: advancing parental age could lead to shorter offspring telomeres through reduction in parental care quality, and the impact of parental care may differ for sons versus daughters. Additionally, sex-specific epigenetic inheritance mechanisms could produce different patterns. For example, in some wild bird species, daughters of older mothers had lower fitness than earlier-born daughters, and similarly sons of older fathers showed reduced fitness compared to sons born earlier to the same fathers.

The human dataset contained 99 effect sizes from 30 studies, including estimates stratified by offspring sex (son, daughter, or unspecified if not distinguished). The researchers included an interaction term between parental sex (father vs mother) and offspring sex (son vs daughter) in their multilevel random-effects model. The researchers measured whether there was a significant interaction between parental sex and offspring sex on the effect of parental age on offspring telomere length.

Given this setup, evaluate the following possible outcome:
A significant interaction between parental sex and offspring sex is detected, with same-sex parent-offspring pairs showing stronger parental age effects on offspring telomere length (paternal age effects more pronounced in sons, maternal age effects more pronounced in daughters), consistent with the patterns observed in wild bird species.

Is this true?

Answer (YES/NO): NO